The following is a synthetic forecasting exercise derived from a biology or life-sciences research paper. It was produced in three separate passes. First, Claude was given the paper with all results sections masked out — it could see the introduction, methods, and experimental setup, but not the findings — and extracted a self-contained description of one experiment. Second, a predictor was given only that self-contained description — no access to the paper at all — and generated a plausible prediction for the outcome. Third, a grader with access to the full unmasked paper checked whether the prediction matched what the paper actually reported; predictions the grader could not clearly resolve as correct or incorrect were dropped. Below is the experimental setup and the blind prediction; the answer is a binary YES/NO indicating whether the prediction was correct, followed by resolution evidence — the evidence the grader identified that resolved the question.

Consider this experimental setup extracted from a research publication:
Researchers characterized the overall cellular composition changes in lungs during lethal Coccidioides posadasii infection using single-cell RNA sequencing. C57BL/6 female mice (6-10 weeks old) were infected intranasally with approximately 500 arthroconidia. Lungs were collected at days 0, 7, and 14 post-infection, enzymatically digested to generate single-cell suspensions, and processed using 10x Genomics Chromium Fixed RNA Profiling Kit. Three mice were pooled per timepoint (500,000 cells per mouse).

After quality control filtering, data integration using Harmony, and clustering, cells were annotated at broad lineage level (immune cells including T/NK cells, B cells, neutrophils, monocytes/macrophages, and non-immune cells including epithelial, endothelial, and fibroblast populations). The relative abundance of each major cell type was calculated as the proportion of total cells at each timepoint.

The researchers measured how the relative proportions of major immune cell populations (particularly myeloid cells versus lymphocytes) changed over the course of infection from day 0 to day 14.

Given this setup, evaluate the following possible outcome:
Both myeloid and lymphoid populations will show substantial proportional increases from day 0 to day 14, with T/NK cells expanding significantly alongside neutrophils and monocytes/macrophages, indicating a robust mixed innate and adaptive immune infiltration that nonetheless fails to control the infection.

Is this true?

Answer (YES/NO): NO